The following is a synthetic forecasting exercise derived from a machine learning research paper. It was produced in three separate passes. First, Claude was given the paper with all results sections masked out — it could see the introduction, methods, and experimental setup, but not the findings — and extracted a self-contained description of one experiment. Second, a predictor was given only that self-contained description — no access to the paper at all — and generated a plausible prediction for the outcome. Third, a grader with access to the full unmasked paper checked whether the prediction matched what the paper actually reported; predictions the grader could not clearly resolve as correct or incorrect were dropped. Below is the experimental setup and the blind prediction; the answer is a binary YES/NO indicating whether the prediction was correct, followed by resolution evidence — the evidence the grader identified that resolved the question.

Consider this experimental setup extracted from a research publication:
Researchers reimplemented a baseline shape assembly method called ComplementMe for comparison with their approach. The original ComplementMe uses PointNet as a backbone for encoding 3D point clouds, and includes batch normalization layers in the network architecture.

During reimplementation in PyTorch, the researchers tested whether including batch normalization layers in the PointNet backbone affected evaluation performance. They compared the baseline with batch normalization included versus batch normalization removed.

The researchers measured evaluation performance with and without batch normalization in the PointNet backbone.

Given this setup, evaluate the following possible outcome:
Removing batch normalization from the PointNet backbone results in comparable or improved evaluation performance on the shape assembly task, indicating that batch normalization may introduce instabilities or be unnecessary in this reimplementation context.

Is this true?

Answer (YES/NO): YES